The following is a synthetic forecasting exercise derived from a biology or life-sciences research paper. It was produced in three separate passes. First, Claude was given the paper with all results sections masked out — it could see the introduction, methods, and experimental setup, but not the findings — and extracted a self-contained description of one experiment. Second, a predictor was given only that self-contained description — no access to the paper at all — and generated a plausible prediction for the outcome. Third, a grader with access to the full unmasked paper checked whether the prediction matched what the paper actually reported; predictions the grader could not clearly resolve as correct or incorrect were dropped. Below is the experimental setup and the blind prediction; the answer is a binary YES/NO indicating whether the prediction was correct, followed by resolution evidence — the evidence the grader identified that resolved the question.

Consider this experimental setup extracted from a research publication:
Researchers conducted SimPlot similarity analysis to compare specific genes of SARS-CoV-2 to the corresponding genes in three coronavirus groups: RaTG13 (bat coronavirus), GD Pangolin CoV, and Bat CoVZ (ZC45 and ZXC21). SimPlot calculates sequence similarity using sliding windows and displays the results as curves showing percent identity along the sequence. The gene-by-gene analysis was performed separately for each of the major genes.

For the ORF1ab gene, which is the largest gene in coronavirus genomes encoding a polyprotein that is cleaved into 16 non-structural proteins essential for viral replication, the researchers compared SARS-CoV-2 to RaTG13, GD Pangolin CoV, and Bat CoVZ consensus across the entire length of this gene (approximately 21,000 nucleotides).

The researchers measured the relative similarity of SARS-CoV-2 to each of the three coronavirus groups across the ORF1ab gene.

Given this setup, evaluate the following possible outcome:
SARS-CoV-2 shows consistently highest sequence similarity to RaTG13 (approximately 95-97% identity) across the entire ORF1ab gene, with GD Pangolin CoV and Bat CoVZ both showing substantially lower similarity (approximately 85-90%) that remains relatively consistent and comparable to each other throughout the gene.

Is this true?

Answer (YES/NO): NO